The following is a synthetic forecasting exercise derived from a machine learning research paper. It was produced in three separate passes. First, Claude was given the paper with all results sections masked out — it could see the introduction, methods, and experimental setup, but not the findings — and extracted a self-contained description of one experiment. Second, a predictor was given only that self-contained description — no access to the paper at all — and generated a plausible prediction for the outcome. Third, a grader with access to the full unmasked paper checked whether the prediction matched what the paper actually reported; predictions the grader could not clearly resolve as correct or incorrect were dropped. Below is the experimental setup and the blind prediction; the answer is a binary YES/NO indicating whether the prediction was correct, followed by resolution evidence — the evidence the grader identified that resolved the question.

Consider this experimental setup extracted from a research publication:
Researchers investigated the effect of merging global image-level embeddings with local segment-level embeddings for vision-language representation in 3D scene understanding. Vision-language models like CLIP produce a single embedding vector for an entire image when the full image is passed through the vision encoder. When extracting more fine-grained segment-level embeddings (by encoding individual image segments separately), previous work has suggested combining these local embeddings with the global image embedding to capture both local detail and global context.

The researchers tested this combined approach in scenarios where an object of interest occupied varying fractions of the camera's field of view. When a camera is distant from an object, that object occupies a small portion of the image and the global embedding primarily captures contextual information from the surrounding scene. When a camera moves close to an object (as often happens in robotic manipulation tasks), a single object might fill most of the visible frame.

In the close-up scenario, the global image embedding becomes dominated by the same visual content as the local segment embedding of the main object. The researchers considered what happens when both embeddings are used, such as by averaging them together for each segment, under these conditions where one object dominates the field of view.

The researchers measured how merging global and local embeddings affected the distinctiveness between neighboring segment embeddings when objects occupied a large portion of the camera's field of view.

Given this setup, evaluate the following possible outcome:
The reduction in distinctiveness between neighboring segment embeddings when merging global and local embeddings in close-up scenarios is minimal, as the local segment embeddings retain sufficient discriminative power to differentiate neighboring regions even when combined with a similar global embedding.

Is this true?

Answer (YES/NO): NO